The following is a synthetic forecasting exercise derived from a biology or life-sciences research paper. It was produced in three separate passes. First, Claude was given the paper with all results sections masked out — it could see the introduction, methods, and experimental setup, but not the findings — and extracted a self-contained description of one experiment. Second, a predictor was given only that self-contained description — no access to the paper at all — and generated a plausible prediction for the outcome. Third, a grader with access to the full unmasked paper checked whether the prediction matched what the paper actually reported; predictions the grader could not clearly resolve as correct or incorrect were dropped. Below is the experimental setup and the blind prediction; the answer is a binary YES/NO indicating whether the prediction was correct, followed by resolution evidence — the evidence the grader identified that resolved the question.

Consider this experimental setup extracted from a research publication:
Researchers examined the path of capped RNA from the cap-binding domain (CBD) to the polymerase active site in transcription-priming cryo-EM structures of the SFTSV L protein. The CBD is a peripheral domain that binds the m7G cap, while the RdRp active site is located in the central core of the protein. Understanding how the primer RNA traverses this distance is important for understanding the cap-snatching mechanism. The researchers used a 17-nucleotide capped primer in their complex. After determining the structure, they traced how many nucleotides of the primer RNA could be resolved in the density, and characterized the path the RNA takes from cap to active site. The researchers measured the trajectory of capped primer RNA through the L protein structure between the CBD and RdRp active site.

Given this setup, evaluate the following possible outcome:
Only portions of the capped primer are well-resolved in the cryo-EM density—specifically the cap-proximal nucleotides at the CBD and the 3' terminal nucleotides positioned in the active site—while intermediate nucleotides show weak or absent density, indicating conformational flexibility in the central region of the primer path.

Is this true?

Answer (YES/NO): YES